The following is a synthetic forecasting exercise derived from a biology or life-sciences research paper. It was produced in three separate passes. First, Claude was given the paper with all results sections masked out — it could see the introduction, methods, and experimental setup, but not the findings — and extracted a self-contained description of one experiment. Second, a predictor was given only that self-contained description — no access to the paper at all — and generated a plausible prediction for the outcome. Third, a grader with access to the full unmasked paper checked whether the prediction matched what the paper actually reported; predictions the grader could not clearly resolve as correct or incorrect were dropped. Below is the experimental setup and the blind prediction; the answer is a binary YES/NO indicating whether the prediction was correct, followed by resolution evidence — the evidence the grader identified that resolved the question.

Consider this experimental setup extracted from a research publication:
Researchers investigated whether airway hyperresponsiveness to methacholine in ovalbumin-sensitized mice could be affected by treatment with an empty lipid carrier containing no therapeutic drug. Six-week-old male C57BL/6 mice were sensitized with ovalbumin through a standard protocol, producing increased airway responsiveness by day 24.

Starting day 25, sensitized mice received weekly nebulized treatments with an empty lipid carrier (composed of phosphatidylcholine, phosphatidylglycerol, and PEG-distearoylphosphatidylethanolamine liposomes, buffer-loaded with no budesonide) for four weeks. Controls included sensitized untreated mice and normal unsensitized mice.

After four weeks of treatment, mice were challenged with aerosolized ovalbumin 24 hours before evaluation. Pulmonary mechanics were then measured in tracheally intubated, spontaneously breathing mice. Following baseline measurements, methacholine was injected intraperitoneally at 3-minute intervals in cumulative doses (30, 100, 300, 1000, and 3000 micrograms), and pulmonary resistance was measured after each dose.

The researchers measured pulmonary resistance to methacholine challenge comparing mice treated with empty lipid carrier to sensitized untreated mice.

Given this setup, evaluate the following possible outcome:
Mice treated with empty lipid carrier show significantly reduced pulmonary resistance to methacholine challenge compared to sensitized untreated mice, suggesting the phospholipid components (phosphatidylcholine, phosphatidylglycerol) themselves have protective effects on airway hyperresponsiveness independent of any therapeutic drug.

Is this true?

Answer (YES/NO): NO